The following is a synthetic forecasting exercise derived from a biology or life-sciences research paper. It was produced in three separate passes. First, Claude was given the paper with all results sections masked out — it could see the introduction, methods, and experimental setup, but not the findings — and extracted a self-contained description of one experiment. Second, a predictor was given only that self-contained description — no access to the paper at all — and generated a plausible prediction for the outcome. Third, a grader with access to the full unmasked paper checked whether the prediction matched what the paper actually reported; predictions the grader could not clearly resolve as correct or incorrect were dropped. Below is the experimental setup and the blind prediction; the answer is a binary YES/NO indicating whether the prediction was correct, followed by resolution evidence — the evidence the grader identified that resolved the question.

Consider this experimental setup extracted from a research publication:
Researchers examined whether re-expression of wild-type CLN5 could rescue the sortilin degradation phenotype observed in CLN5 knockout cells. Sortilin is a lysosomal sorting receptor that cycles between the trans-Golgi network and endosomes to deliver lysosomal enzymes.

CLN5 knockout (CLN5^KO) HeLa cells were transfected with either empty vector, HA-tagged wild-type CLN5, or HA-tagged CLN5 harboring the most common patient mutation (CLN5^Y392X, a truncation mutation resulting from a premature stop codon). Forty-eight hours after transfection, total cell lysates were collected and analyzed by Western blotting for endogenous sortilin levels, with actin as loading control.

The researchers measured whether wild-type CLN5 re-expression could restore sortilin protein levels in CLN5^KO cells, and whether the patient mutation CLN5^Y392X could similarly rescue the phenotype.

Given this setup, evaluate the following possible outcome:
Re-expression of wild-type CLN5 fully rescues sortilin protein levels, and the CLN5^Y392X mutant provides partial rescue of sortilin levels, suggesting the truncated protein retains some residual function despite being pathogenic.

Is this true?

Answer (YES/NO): NO